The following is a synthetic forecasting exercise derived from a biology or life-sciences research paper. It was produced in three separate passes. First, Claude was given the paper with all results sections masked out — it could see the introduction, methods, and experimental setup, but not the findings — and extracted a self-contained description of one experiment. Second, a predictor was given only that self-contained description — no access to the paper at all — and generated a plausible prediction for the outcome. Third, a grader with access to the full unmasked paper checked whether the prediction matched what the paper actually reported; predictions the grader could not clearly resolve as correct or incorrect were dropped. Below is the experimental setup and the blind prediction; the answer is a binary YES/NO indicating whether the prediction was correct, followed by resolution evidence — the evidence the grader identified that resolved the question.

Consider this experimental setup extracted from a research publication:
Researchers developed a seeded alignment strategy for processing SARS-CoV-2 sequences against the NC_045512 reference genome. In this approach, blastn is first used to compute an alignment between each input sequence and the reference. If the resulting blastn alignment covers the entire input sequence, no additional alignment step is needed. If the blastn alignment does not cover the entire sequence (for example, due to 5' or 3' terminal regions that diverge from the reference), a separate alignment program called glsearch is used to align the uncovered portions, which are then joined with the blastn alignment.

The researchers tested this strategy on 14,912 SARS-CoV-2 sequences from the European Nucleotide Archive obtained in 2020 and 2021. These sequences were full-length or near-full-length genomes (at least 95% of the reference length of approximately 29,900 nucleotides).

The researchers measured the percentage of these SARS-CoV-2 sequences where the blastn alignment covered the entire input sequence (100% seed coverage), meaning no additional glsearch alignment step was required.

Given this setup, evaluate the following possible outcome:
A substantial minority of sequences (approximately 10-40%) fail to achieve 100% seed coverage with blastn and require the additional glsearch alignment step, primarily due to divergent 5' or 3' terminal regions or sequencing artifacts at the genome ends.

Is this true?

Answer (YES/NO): NO